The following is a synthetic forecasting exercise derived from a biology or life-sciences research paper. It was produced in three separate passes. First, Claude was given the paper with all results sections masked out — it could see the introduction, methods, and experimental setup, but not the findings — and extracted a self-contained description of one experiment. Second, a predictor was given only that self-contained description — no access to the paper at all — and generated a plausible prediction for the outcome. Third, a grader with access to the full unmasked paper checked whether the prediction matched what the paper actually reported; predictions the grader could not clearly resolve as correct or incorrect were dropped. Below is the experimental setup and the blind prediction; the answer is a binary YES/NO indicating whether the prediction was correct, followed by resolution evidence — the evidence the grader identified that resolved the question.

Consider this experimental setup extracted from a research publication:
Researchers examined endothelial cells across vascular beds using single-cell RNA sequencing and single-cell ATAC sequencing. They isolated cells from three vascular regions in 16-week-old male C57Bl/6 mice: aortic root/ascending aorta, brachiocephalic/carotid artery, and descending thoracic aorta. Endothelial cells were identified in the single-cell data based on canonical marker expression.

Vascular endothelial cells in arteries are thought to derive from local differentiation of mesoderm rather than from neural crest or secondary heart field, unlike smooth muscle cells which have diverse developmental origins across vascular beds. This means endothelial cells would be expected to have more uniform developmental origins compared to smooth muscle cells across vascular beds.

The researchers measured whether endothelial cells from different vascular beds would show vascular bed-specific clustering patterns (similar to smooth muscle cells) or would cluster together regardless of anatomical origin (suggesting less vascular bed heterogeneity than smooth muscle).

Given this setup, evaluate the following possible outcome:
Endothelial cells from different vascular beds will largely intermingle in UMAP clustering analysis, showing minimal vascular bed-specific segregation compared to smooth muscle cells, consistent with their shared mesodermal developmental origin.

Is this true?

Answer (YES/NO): NO